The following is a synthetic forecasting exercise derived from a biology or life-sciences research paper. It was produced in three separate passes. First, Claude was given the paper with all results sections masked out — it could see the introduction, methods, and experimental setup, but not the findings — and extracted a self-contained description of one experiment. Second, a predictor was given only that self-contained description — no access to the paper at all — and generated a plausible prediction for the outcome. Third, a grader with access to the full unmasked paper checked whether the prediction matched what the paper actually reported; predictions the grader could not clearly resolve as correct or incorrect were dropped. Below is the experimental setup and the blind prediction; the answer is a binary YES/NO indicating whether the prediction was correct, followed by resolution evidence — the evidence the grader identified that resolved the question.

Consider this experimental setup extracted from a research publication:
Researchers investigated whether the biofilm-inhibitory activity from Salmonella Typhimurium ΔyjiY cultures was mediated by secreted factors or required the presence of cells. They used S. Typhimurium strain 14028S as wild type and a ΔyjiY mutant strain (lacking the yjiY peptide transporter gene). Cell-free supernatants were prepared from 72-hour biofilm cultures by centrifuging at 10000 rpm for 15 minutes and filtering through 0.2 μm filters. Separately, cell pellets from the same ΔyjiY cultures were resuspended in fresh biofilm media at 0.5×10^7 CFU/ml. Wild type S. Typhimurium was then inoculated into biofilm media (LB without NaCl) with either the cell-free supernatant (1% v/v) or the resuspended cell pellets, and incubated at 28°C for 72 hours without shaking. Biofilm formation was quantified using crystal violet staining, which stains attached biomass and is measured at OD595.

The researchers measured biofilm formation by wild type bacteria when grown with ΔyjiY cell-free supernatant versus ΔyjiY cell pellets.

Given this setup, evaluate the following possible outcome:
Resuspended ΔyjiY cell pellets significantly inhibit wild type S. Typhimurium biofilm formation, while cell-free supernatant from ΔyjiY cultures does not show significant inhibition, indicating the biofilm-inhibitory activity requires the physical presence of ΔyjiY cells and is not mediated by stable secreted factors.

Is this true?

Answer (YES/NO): NO